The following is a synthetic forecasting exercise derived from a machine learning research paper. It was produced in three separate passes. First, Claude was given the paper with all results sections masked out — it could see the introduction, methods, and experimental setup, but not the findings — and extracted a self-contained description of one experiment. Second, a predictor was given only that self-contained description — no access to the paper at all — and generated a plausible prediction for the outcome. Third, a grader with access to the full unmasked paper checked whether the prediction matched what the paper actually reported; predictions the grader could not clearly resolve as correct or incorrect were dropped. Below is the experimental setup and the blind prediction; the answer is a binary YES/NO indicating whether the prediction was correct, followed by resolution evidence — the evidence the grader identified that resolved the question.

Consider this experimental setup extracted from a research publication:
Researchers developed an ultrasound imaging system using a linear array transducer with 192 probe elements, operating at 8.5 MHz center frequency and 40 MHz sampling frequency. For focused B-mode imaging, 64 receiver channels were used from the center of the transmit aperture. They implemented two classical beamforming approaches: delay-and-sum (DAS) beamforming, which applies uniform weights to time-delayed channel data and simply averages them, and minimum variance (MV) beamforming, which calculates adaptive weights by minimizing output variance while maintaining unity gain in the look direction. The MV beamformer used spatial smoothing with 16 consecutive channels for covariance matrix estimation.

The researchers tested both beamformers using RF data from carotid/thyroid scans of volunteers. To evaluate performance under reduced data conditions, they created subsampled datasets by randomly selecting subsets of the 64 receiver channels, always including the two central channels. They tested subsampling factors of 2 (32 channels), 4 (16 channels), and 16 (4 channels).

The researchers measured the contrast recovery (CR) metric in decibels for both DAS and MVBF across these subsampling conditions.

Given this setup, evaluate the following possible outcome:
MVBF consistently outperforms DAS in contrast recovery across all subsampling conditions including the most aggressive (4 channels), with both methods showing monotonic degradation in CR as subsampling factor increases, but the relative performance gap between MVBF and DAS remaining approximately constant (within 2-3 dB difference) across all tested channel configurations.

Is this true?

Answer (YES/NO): NO